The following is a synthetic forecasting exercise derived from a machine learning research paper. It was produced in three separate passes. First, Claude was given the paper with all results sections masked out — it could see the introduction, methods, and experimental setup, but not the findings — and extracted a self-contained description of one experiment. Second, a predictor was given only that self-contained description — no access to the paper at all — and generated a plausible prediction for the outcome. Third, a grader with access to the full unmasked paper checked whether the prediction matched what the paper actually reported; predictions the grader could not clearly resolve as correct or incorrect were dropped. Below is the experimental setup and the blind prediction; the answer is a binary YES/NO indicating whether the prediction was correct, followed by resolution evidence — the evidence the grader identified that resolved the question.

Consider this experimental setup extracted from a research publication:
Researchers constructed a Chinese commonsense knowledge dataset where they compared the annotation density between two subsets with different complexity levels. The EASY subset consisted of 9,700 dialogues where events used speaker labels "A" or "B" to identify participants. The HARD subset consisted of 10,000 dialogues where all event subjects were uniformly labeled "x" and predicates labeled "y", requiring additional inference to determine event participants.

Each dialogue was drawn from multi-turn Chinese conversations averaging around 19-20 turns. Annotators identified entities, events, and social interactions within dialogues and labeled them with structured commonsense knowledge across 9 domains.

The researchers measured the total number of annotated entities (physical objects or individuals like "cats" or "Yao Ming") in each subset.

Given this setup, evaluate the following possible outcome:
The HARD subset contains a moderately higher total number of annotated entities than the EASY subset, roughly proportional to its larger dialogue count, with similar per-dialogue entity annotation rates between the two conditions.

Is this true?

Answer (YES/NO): NO